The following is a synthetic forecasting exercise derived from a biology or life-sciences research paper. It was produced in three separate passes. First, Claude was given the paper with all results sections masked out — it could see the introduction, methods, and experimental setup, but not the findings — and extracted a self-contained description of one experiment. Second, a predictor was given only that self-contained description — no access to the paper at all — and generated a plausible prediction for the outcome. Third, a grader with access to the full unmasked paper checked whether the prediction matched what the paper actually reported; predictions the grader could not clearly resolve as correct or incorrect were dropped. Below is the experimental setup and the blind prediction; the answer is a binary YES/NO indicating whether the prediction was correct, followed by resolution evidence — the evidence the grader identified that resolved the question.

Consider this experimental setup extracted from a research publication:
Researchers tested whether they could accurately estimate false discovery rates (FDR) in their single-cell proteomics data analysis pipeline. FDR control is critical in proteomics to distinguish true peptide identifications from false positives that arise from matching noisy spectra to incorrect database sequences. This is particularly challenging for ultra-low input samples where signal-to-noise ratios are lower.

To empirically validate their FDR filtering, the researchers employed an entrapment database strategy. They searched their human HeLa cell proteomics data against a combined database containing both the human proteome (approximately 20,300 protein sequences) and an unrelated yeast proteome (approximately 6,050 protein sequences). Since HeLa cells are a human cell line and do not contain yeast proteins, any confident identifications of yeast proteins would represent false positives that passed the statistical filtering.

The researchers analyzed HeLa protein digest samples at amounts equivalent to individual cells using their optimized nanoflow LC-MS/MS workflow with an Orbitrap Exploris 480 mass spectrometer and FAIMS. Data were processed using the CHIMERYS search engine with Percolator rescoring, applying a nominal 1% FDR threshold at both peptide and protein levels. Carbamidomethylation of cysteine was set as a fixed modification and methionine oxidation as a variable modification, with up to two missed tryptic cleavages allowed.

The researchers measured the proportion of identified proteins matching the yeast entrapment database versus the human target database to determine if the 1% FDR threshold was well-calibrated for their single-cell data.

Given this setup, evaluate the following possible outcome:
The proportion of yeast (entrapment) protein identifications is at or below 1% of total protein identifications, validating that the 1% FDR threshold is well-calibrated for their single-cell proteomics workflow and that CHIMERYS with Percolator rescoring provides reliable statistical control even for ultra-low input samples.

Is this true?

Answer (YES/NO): NO